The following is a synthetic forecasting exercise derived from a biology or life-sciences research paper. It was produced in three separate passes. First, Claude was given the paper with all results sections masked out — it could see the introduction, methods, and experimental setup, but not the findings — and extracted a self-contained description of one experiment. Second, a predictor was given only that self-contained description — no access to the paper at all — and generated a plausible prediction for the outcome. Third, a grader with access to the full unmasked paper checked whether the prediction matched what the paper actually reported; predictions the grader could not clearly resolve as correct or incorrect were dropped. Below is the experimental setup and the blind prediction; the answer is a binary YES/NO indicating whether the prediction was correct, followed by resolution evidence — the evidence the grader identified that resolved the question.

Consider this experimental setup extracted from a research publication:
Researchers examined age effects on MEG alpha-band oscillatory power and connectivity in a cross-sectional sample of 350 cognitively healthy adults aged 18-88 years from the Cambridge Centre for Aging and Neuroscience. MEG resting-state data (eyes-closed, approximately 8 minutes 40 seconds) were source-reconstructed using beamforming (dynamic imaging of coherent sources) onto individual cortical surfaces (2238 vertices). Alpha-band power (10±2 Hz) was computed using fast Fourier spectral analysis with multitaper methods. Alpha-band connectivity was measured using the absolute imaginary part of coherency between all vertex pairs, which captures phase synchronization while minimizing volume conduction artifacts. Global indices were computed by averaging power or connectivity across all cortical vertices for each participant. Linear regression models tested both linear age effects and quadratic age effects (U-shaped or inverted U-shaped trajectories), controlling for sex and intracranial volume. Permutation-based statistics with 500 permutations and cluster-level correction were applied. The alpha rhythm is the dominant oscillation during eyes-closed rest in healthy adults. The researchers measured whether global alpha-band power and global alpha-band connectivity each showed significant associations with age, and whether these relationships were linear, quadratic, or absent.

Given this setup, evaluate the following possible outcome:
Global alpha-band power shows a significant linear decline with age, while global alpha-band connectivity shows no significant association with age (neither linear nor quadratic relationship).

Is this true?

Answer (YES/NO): NO